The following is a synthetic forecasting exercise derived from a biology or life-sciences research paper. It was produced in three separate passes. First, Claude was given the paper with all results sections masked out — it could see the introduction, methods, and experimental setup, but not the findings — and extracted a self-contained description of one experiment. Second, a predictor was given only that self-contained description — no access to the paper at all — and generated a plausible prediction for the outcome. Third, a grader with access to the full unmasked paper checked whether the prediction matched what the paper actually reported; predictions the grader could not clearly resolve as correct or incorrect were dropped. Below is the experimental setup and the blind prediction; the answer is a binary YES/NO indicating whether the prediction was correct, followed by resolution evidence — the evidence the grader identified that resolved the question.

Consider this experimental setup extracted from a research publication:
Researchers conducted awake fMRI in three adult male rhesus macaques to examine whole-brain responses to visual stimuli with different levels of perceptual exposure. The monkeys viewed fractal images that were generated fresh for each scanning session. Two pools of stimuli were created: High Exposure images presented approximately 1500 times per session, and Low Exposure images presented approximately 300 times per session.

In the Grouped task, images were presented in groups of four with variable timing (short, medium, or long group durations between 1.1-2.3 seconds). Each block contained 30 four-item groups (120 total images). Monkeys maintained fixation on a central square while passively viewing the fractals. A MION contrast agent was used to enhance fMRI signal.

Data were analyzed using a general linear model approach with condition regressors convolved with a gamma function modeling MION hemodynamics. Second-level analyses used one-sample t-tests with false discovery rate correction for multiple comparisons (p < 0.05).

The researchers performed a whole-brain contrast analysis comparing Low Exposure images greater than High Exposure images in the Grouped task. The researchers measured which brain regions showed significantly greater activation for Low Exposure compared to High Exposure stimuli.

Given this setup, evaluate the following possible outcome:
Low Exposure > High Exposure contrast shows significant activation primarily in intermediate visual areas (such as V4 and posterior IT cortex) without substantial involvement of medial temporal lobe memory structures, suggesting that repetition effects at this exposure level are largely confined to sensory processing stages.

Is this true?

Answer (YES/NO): NO